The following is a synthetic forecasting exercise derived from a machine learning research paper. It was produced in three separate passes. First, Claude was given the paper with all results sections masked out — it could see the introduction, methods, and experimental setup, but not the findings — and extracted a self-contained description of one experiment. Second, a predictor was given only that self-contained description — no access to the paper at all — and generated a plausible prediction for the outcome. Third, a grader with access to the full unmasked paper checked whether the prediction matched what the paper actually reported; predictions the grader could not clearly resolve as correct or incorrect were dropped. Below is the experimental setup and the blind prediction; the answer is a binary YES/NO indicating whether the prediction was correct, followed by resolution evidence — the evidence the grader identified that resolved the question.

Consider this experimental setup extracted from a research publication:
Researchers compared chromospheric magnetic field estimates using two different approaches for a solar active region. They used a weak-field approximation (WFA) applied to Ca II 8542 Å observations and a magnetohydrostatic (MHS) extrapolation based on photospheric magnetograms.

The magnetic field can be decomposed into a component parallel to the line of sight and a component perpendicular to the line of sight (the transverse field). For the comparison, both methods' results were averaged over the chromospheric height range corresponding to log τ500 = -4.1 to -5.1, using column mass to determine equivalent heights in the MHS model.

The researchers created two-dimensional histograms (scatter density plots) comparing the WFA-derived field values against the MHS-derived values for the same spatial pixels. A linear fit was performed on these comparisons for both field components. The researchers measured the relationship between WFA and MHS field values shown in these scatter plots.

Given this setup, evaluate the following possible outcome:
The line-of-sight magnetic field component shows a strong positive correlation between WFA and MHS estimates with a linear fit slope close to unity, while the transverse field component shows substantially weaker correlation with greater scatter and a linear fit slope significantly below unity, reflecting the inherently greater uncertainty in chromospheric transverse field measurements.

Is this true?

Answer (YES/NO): NO